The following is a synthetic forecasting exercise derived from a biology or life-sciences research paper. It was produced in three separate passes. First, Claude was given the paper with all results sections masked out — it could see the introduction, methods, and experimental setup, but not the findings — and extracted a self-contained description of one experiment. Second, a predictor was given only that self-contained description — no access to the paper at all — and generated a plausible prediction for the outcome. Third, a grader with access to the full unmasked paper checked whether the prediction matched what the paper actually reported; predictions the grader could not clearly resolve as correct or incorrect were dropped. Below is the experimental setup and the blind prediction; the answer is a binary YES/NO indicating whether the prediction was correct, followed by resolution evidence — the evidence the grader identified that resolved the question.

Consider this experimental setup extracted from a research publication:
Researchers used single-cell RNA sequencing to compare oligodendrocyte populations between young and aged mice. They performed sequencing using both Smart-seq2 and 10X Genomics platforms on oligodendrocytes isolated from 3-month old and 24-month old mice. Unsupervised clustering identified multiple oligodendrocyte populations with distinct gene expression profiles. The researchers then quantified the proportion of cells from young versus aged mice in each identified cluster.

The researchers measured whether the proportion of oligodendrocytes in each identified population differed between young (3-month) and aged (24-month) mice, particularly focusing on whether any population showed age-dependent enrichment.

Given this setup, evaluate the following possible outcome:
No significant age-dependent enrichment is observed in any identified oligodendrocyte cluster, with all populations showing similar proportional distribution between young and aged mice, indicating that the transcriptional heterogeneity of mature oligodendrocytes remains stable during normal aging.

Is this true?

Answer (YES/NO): NO